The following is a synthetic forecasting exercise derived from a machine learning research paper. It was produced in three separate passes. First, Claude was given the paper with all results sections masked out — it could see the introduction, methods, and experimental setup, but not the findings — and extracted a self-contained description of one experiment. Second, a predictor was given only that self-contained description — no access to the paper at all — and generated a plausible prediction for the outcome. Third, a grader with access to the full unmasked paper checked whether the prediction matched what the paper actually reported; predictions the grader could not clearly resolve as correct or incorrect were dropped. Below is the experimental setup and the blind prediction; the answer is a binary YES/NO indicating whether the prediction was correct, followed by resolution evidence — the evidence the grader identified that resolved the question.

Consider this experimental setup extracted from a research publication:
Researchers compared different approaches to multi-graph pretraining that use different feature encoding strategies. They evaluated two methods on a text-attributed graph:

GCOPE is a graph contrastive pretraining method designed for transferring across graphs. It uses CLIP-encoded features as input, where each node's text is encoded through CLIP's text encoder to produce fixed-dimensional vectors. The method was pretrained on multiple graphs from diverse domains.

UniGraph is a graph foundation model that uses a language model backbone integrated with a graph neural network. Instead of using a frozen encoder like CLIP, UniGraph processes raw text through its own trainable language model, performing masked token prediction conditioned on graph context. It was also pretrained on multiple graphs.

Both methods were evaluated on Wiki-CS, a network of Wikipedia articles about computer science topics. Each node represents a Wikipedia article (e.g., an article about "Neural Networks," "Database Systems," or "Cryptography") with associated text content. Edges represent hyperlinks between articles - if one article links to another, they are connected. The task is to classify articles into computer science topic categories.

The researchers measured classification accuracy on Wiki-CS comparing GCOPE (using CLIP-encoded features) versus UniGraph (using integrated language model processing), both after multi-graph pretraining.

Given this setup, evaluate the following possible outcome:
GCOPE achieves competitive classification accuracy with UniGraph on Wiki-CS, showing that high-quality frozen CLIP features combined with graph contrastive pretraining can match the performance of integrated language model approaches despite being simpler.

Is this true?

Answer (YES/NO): NO